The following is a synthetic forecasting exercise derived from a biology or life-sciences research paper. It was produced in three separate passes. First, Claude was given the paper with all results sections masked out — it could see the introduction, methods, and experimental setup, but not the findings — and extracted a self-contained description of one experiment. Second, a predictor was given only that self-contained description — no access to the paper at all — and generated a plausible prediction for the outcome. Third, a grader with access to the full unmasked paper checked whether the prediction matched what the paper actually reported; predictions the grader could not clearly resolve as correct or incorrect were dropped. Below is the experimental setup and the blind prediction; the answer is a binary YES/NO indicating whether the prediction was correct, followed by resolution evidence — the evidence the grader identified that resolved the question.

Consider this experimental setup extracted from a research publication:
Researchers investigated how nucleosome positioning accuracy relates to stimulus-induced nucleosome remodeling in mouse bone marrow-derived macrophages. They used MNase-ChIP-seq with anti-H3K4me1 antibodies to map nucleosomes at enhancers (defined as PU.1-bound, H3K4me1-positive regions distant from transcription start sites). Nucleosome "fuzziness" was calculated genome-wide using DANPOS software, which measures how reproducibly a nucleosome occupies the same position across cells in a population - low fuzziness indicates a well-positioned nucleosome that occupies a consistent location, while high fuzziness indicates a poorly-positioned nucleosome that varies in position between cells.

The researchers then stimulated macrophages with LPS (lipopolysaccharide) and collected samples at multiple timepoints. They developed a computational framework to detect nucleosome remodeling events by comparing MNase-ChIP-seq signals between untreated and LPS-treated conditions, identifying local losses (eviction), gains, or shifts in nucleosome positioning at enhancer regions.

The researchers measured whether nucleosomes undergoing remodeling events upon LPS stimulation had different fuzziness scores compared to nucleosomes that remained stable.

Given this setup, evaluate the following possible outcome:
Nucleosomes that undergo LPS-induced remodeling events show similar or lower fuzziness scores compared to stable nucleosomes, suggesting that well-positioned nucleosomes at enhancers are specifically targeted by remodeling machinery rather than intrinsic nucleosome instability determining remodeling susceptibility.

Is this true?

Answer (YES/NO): NO